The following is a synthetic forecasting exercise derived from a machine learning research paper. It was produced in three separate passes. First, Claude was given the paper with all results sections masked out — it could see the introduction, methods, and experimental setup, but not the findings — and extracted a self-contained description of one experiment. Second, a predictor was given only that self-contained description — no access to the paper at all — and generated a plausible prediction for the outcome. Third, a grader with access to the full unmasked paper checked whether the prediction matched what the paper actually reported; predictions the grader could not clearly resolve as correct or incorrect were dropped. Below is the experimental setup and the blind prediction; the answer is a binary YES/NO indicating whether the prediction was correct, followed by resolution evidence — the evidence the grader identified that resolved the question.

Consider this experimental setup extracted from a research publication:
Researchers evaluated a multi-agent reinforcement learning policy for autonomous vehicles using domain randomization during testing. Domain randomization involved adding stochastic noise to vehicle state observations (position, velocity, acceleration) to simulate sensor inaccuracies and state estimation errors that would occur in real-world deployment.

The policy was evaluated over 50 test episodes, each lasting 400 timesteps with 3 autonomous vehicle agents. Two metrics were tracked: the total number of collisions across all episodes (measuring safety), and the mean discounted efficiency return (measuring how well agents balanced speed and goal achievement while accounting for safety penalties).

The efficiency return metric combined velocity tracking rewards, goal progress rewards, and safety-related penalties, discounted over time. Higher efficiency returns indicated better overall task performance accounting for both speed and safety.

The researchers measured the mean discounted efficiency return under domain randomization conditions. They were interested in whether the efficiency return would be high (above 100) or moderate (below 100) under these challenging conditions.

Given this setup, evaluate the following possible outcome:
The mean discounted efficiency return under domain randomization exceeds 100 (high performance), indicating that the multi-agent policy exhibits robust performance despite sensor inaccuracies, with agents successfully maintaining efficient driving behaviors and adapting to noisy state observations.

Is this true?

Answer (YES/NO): NO